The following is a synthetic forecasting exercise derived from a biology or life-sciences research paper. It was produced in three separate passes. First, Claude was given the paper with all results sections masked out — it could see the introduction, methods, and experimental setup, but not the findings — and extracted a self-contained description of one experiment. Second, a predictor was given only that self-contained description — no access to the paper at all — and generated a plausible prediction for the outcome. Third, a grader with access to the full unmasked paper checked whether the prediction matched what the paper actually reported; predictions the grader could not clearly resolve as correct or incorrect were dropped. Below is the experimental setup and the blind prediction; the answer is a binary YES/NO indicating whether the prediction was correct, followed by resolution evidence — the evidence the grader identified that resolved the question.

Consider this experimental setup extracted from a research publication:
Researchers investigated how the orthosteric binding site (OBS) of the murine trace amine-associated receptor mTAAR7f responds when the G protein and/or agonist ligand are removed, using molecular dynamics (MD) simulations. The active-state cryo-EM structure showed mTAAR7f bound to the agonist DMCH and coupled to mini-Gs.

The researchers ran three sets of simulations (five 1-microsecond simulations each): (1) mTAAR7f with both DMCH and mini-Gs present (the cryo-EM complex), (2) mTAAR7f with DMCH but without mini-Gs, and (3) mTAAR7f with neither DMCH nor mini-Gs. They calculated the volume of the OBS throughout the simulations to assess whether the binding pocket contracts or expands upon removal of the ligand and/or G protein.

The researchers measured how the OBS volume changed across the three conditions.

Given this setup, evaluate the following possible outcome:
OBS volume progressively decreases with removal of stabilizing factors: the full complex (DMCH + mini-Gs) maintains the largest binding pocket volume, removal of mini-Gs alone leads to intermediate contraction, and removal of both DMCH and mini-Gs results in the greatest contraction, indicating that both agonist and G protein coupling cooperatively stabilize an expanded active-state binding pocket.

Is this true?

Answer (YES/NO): NO